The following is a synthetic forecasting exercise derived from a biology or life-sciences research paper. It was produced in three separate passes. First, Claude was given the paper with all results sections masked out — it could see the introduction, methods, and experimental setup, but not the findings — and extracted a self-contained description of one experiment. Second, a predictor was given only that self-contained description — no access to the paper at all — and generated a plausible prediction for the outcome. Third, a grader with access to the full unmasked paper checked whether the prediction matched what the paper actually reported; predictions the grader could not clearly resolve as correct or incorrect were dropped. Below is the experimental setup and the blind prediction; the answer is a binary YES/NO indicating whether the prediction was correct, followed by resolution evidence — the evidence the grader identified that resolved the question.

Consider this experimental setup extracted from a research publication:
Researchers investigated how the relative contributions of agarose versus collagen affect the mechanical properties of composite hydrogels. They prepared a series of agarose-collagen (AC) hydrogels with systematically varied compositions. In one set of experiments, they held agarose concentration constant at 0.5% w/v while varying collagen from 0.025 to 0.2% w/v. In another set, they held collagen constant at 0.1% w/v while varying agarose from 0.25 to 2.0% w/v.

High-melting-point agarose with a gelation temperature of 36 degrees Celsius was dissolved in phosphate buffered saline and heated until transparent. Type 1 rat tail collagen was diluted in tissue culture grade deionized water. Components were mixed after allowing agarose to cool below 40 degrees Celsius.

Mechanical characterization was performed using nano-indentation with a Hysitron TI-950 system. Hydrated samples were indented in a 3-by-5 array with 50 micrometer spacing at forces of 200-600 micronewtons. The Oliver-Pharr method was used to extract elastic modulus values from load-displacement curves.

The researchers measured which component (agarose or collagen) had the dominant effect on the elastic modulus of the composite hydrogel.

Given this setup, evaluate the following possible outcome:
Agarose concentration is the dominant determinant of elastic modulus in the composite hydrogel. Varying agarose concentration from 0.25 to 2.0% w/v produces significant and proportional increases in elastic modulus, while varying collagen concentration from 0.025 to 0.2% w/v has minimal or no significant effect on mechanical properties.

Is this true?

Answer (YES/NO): NO